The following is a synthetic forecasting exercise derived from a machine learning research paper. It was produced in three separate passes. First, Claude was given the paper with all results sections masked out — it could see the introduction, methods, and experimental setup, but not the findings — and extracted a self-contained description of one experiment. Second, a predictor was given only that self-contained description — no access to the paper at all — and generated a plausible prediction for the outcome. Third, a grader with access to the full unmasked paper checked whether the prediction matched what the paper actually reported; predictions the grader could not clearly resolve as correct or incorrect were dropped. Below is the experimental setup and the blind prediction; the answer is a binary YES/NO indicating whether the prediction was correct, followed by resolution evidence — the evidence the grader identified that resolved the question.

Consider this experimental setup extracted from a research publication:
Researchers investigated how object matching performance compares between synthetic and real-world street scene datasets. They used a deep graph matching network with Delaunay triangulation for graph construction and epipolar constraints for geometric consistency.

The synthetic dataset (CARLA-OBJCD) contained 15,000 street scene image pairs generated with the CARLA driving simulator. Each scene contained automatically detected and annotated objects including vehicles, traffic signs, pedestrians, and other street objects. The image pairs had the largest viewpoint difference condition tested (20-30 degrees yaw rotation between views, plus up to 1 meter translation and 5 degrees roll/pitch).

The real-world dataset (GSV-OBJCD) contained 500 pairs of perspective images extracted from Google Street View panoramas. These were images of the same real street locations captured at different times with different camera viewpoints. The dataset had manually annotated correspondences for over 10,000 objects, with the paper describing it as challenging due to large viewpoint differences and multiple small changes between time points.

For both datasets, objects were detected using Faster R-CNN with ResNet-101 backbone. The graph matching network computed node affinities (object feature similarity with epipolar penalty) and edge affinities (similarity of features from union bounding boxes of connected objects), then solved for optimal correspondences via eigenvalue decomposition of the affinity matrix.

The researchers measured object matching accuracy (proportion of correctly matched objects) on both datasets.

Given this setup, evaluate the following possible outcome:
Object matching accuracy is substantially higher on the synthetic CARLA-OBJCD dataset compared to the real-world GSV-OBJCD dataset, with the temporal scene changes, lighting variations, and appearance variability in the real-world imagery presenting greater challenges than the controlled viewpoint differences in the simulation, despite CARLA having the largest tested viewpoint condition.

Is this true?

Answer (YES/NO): NO